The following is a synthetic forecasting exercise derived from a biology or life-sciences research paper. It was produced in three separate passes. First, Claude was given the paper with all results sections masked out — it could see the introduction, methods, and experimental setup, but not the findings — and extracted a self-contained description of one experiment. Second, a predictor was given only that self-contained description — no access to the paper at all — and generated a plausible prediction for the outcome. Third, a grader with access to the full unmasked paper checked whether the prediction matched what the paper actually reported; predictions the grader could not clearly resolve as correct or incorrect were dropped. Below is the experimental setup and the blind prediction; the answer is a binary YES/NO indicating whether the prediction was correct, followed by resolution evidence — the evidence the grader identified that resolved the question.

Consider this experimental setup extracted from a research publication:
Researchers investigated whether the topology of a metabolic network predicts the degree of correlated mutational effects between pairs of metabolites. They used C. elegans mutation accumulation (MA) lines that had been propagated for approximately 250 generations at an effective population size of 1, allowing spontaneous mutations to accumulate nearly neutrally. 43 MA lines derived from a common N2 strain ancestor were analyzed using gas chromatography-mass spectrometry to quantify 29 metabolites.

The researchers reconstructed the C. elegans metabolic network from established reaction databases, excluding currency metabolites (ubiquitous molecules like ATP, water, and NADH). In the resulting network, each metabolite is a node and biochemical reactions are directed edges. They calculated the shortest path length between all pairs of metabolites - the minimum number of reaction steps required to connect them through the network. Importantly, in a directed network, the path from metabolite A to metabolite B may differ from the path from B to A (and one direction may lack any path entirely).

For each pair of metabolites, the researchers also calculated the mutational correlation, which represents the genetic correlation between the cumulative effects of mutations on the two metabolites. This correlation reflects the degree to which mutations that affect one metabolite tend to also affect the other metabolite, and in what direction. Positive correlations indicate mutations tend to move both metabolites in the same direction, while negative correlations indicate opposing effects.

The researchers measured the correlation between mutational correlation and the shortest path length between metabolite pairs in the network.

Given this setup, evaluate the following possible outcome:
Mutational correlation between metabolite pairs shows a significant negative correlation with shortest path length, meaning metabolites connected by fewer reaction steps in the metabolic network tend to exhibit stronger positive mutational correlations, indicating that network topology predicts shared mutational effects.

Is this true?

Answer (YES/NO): YES